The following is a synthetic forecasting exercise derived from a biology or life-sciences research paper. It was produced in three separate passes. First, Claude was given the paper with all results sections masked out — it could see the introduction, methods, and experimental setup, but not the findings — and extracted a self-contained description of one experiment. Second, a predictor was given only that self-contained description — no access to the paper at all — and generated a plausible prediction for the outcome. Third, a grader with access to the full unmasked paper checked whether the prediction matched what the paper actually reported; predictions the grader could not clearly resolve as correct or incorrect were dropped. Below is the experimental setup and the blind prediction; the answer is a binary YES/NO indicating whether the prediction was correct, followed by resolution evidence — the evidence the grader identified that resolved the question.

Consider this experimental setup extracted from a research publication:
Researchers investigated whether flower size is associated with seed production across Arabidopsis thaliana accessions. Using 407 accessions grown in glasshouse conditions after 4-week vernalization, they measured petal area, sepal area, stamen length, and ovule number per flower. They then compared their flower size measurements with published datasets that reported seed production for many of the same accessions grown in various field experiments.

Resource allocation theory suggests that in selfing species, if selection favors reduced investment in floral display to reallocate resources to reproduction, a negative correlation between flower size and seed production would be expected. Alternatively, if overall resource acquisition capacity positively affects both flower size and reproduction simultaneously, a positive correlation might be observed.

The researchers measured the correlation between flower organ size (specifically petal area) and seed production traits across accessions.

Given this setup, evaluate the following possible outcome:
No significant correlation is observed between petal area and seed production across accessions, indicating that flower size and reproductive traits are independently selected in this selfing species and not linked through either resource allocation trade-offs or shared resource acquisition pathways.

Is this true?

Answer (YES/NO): NO